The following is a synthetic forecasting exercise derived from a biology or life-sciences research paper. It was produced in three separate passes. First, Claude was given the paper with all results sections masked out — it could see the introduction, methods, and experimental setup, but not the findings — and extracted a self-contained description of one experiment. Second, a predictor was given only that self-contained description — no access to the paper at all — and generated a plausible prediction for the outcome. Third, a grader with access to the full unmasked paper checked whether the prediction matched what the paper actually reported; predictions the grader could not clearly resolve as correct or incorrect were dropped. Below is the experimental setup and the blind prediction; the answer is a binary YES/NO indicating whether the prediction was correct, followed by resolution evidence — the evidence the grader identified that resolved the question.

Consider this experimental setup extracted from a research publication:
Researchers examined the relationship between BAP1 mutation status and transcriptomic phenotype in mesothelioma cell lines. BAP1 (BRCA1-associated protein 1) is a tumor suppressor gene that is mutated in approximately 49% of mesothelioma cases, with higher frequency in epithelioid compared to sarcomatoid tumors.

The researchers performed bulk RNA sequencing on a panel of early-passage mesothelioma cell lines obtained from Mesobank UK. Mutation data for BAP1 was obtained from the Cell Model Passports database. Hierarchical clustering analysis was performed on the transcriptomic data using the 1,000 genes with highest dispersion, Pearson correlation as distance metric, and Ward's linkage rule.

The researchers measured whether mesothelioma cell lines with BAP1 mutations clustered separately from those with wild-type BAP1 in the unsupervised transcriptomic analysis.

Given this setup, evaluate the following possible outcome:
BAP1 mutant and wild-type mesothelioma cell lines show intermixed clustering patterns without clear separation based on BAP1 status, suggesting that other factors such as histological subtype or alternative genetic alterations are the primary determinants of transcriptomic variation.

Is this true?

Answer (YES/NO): NO